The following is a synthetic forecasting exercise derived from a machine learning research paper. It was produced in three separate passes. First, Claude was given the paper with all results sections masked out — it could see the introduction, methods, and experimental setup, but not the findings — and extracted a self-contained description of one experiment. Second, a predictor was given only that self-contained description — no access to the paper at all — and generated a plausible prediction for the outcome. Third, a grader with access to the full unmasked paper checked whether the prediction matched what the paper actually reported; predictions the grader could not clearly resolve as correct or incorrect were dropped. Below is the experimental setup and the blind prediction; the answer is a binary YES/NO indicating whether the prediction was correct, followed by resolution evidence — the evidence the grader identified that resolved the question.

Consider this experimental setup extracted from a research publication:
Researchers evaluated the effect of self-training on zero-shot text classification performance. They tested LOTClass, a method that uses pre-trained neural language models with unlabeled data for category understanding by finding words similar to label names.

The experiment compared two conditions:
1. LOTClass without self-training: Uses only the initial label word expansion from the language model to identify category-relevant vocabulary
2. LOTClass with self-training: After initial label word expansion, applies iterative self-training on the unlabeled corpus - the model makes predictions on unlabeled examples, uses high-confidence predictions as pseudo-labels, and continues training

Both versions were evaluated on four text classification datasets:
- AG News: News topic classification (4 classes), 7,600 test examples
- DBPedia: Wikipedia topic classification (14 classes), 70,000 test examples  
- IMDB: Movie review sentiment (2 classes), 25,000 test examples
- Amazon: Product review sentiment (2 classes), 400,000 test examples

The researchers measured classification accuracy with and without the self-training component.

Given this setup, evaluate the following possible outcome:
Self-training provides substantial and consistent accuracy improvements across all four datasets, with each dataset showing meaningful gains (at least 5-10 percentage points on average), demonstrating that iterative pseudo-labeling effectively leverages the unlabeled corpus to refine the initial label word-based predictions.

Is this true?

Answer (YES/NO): NO